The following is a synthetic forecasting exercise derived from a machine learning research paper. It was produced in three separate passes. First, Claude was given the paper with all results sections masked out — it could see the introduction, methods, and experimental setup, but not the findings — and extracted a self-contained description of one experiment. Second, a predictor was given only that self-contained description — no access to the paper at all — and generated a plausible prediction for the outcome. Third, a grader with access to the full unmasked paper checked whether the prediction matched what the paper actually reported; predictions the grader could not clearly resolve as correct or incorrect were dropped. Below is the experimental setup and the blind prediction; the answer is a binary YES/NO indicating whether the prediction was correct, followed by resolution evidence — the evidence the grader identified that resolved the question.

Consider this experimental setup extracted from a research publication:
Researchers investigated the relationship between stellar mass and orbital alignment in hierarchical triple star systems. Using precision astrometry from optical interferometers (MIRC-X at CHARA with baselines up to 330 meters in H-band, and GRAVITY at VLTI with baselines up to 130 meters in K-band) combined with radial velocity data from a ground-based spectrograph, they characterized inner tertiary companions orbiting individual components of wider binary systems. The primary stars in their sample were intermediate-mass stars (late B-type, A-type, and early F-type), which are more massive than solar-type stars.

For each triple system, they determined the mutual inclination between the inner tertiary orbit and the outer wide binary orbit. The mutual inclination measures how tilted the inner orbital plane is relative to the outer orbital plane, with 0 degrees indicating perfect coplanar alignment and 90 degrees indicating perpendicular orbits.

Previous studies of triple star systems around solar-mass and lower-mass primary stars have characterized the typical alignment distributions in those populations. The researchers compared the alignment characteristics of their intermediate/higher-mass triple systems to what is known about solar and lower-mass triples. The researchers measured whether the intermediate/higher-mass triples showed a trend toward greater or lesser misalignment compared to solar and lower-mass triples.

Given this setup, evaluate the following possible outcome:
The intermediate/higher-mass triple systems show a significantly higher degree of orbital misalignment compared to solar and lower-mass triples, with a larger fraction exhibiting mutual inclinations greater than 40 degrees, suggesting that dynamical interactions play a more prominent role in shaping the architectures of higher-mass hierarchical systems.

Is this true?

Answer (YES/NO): YES